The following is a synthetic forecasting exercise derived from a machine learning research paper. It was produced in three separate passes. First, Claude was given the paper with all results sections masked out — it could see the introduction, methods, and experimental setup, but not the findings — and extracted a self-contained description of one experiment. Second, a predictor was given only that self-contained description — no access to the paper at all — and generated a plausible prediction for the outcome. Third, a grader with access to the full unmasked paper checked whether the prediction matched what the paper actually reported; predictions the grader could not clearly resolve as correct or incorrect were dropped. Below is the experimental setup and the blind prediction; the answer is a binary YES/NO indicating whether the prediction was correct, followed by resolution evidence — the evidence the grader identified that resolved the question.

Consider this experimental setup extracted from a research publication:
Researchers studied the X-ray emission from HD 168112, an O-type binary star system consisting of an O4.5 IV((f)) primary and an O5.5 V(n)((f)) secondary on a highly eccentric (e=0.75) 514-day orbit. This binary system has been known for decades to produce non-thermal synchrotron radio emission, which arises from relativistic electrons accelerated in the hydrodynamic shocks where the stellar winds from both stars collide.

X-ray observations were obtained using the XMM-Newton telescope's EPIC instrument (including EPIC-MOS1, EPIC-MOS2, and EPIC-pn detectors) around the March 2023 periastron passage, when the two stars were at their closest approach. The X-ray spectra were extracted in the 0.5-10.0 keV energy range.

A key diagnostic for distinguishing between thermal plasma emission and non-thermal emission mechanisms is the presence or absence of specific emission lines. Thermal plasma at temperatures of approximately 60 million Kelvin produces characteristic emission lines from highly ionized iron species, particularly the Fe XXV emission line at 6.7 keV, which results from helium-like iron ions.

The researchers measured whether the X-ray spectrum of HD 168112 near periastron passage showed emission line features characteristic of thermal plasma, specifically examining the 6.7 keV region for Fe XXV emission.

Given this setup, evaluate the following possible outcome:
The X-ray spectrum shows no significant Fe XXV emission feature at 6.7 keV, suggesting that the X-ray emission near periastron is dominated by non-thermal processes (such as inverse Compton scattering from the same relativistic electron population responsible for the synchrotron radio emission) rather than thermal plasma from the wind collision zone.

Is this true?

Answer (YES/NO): NO